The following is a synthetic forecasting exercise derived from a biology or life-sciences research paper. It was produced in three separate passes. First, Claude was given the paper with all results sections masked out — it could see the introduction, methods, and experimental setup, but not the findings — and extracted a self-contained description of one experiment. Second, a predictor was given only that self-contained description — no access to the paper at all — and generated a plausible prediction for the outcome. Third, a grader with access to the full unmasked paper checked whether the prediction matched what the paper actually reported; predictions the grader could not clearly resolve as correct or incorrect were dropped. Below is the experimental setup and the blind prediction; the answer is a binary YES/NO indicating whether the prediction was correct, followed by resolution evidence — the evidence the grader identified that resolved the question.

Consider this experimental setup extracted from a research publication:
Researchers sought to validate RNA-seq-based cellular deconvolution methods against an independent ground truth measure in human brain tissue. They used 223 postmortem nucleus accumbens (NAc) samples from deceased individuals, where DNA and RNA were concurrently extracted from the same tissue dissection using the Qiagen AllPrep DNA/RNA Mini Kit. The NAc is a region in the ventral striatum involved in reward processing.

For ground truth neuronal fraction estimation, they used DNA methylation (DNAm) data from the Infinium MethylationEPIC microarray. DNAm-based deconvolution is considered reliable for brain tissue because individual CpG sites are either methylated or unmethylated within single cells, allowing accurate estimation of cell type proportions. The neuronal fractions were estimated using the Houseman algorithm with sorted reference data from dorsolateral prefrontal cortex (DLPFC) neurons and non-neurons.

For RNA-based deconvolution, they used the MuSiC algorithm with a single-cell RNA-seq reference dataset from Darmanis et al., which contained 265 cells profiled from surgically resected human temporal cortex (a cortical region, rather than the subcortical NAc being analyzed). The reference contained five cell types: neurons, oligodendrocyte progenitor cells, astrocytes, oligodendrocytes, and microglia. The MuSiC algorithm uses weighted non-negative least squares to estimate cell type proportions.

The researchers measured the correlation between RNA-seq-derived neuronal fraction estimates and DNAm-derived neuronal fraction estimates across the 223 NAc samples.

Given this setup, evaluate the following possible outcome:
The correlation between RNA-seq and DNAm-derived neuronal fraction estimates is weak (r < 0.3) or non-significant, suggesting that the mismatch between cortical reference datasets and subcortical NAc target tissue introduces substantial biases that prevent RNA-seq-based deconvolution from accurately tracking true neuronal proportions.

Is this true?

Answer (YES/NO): NO